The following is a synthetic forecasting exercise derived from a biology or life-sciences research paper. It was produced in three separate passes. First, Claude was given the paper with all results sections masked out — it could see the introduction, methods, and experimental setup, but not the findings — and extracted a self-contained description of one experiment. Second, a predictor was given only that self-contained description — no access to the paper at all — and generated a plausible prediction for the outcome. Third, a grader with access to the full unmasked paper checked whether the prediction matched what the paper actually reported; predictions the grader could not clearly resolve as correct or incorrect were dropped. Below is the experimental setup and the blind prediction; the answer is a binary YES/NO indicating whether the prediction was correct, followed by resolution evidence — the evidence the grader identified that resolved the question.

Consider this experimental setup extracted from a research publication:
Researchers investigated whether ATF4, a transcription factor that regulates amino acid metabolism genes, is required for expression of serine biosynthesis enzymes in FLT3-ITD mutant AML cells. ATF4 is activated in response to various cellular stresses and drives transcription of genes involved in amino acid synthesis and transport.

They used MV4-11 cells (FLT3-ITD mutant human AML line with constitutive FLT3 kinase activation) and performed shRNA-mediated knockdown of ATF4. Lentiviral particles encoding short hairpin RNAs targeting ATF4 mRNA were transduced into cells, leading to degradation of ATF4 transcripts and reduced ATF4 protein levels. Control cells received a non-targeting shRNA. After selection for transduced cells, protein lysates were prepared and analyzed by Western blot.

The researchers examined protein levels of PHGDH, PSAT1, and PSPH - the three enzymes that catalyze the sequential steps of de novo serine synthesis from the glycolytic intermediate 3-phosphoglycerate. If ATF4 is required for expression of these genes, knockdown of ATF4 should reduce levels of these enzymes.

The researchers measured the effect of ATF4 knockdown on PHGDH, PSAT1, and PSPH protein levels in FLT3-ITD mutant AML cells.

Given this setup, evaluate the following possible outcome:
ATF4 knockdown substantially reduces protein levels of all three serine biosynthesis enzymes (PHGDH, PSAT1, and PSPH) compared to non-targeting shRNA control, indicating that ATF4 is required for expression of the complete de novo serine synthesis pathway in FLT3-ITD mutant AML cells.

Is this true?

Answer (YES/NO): NO